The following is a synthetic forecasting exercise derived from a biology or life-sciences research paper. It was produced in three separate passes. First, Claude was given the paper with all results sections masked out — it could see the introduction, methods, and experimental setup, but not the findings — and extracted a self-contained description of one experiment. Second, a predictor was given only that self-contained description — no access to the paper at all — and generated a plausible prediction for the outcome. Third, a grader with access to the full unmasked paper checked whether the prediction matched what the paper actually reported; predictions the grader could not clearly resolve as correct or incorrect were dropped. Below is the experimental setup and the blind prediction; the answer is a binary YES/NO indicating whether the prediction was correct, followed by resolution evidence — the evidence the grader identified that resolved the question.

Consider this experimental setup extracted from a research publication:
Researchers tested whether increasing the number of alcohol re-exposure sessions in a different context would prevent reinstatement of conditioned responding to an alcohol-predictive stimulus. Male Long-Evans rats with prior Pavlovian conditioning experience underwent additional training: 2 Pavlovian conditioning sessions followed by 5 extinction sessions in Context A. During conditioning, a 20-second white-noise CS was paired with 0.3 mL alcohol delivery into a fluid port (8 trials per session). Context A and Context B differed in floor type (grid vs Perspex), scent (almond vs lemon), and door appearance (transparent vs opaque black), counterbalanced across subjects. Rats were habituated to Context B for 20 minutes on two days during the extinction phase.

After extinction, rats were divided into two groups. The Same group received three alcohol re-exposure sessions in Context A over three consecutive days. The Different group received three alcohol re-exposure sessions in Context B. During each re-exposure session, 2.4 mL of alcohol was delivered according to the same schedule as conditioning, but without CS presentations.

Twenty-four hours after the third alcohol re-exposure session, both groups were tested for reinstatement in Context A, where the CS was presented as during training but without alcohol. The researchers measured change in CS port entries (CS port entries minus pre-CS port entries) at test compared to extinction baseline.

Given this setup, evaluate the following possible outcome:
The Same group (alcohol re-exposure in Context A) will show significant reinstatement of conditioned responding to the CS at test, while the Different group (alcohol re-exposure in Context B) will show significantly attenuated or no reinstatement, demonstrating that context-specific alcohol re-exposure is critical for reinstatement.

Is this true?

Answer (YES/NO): NO